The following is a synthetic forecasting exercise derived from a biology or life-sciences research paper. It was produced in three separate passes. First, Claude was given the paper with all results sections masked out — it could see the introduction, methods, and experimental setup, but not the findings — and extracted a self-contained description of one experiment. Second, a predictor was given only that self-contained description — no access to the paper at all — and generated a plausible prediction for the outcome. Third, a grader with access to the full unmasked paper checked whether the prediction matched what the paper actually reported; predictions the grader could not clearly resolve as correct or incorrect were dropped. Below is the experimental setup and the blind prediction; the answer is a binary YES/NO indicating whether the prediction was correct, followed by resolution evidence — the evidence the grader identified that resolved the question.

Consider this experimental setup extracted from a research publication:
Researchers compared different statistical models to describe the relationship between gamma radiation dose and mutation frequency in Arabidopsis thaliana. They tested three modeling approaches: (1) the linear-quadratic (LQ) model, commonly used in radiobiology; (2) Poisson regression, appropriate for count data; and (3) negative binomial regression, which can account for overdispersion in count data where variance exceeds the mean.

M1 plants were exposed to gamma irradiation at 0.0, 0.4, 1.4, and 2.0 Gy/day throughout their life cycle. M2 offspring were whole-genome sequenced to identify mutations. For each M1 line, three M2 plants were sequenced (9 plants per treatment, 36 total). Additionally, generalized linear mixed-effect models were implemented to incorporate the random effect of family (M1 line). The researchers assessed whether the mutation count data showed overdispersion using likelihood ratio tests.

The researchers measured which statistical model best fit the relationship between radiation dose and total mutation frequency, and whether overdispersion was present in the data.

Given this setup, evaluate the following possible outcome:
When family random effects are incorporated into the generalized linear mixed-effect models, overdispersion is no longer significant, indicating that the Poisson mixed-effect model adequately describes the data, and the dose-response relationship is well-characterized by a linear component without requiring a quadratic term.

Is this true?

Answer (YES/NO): NO